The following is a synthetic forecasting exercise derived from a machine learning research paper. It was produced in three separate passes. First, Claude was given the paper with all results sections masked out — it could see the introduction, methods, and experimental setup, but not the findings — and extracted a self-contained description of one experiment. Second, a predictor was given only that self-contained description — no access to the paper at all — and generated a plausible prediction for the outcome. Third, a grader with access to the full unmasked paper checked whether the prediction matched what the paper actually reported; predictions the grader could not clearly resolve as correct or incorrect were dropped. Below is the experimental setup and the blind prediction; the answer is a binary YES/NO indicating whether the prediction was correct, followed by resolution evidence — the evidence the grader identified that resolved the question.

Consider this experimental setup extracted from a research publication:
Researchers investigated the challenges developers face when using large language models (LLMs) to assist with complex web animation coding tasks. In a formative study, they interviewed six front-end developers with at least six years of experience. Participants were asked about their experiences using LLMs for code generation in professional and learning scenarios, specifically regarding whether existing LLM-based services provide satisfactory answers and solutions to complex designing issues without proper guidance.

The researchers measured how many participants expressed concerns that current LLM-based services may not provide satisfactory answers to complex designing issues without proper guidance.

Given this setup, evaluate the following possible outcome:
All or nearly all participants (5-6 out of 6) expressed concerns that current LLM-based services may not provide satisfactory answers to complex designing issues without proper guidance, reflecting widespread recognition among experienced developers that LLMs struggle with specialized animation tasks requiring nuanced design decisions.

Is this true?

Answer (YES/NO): NO